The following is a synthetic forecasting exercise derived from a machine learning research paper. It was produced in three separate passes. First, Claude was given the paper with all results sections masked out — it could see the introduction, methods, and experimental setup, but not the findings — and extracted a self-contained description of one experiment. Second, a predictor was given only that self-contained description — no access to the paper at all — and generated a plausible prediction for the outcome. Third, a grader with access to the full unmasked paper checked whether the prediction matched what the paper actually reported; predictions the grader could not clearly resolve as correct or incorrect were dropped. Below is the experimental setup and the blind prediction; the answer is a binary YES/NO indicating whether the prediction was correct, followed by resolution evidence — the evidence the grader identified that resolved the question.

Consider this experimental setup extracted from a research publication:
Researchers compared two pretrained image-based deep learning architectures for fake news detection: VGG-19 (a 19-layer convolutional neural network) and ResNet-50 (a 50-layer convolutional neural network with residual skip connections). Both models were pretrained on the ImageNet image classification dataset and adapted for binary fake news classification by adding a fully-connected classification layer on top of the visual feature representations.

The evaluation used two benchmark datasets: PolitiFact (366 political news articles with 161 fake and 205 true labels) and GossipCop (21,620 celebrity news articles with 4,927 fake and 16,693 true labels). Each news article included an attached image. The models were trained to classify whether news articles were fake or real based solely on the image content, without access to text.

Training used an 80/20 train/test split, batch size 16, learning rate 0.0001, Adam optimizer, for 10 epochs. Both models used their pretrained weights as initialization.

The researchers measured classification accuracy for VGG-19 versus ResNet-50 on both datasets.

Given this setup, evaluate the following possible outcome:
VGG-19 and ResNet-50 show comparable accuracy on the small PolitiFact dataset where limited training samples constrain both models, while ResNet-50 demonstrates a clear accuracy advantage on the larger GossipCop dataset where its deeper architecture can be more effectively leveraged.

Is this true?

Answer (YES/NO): NO